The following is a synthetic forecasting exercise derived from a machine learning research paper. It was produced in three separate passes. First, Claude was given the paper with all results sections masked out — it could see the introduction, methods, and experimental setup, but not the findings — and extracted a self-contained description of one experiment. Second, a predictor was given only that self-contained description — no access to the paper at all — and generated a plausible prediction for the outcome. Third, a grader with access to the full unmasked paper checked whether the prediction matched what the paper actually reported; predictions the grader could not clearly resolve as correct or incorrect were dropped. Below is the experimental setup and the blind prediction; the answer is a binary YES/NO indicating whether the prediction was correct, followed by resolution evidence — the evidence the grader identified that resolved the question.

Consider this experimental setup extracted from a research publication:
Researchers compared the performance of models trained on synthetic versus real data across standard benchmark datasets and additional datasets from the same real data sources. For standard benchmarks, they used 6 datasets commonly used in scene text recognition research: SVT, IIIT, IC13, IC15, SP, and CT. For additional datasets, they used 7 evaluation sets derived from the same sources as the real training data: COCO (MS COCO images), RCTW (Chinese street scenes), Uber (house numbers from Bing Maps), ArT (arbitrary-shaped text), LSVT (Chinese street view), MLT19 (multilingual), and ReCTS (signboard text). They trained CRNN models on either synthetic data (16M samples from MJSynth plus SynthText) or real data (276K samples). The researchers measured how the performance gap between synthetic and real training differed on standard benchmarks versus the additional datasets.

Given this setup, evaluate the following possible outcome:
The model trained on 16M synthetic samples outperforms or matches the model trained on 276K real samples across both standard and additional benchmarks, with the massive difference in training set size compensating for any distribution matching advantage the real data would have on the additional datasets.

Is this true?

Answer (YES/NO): NO